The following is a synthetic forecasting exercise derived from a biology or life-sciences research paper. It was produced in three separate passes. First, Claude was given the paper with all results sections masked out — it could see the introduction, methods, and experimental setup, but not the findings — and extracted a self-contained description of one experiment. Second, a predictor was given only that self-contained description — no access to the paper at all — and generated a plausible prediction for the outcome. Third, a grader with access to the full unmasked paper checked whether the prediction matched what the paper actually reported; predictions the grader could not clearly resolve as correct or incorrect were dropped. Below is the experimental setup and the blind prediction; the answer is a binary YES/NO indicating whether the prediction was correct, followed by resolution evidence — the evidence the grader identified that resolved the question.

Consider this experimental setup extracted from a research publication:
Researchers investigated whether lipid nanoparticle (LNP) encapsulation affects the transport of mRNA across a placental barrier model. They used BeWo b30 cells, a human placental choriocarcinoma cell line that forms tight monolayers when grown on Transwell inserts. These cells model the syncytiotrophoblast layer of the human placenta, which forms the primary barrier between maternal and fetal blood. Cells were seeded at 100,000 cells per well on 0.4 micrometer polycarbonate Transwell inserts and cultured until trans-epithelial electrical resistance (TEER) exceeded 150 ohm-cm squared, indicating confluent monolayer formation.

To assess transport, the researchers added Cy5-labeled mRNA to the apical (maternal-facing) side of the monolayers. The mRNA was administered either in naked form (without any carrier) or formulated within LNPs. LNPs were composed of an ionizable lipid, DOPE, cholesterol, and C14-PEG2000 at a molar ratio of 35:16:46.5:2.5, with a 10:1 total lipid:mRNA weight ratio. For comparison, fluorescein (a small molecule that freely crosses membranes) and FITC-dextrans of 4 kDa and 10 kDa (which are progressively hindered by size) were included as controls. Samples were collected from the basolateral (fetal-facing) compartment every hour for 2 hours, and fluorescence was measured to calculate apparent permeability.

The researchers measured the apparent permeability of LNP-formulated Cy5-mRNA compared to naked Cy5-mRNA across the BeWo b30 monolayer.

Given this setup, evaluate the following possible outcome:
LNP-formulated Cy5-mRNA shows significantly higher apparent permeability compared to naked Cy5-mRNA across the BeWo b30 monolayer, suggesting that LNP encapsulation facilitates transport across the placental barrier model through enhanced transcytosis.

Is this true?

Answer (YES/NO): NO